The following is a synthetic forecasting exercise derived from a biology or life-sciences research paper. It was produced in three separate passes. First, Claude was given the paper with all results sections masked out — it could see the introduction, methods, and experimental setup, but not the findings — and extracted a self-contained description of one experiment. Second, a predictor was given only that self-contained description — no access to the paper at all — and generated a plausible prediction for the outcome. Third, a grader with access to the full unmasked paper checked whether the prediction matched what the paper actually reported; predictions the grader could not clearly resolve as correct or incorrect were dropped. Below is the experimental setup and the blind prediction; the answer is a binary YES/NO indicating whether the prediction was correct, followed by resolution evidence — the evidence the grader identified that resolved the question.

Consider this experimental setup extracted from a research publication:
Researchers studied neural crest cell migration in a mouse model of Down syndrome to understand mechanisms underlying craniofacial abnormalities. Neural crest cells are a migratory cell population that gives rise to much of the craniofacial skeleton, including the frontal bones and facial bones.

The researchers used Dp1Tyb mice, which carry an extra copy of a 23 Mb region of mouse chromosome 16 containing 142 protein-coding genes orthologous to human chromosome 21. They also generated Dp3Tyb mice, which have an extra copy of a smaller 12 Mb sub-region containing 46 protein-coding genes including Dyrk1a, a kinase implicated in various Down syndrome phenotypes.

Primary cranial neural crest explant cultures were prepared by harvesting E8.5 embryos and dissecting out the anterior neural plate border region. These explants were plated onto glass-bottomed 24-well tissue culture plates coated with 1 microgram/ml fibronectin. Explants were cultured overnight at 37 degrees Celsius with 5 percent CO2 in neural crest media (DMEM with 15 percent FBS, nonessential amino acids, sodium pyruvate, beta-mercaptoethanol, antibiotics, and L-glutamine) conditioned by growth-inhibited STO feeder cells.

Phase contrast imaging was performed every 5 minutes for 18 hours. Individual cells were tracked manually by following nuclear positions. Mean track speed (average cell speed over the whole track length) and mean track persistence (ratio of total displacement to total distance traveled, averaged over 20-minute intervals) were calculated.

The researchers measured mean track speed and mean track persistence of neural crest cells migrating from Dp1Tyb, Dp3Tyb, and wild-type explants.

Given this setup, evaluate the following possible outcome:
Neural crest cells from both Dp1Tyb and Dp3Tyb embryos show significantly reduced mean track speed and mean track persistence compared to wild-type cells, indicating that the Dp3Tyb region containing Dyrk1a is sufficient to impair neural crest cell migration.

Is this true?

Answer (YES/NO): NO